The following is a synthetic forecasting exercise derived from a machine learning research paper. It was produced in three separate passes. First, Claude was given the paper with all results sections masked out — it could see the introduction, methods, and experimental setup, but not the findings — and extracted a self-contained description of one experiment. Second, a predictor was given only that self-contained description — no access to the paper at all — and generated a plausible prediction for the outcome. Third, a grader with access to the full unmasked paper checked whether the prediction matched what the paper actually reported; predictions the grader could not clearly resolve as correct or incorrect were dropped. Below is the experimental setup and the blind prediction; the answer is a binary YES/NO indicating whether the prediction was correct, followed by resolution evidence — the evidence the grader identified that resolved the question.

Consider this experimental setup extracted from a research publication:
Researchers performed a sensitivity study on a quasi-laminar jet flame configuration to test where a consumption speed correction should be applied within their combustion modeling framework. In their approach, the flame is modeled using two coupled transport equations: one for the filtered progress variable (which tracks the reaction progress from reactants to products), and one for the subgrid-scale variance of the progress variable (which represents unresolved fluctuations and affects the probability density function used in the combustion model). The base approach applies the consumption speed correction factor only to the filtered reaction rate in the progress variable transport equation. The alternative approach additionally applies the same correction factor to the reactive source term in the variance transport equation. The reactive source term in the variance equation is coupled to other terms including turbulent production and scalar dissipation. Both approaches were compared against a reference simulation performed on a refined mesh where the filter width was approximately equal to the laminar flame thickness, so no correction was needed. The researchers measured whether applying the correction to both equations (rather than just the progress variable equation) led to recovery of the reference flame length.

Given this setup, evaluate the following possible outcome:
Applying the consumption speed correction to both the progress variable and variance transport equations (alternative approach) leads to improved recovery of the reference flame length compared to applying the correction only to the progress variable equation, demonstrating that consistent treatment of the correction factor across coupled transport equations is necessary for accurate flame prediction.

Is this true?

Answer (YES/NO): NO